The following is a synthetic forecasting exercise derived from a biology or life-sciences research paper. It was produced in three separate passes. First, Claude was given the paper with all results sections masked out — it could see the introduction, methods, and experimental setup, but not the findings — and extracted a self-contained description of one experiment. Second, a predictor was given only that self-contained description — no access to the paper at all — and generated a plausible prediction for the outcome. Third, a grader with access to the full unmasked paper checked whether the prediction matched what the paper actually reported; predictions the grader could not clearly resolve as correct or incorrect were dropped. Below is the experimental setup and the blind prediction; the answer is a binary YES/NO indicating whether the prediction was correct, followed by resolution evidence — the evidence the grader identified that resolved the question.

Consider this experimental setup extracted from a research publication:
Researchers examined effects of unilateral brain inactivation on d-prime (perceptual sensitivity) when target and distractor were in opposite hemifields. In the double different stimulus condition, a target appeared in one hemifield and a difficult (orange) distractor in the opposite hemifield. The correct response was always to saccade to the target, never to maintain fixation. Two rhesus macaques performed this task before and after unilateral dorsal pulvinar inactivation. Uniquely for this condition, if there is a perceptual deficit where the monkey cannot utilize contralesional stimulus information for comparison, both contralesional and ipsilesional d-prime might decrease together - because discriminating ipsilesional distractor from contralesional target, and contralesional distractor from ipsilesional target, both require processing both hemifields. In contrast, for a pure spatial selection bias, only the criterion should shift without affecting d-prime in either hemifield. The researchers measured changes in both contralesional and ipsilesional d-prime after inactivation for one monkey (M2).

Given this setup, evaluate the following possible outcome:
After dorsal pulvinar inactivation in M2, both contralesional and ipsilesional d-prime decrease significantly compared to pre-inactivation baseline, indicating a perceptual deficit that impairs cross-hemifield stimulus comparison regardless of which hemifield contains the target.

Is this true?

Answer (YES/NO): NO